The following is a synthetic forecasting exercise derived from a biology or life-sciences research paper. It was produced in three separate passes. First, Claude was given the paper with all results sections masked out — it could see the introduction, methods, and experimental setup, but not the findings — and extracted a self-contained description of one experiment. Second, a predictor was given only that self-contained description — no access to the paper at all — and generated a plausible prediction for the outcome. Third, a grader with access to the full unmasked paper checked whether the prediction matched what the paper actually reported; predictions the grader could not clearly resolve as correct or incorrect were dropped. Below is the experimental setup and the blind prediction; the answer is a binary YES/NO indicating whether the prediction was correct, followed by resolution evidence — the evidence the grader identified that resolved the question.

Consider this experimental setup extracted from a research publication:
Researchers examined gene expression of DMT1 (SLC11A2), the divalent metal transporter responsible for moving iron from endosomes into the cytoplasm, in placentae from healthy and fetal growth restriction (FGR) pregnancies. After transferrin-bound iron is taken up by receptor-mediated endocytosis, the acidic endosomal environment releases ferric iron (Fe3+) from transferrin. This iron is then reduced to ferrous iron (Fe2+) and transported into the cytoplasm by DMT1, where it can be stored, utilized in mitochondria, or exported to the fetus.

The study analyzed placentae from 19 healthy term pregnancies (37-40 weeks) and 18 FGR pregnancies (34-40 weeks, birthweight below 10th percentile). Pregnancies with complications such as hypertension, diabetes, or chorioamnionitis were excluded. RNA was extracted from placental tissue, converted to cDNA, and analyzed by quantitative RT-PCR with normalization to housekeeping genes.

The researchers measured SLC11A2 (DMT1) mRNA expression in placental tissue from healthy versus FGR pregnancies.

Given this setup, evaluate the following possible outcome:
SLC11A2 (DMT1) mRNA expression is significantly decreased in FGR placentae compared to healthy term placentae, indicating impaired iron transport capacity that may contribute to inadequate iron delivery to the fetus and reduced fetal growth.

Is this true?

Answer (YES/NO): NO